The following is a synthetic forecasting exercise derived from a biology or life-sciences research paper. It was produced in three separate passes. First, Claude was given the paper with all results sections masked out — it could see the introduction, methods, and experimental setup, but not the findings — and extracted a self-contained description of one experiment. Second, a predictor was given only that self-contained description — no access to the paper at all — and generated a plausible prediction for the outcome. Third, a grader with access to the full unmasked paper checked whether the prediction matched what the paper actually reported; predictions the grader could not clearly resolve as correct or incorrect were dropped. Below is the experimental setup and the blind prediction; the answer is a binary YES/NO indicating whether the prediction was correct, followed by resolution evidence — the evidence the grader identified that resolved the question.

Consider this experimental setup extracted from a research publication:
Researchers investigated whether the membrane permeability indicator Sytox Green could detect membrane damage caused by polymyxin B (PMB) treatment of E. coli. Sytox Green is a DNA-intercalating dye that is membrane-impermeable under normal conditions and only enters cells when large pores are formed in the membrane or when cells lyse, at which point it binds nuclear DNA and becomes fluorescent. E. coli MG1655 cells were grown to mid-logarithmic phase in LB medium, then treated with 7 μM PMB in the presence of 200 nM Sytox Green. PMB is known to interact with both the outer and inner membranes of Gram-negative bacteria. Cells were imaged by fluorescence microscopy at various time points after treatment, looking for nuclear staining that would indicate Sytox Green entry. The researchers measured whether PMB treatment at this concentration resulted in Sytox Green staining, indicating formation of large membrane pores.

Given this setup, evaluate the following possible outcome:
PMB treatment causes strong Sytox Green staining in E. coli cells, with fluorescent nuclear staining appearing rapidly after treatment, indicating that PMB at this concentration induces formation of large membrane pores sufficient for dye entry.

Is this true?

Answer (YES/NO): YES